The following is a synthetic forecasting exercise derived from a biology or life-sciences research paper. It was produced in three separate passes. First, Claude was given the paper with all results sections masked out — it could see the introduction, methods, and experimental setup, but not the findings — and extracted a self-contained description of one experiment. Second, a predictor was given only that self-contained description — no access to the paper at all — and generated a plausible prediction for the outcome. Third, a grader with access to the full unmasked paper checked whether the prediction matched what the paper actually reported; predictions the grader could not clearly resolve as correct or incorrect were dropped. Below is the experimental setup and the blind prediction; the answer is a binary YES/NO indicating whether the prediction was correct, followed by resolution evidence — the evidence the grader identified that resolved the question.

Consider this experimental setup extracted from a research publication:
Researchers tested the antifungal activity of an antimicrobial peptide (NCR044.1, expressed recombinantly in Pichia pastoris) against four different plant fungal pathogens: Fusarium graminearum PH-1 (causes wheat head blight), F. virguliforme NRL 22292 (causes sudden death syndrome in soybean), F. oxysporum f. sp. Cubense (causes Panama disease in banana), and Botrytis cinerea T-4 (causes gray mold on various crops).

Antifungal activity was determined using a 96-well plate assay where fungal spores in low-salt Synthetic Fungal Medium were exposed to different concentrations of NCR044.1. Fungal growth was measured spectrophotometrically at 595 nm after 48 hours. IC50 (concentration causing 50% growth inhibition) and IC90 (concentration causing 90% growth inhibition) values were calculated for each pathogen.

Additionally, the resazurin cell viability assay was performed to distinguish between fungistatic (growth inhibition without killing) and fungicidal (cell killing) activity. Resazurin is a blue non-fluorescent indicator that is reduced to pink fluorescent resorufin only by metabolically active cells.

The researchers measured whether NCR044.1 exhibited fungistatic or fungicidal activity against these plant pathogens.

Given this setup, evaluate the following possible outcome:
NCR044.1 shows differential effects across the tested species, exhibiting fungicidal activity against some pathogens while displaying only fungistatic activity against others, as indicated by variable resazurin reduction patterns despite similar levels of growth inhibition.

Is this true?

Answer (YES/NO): NO